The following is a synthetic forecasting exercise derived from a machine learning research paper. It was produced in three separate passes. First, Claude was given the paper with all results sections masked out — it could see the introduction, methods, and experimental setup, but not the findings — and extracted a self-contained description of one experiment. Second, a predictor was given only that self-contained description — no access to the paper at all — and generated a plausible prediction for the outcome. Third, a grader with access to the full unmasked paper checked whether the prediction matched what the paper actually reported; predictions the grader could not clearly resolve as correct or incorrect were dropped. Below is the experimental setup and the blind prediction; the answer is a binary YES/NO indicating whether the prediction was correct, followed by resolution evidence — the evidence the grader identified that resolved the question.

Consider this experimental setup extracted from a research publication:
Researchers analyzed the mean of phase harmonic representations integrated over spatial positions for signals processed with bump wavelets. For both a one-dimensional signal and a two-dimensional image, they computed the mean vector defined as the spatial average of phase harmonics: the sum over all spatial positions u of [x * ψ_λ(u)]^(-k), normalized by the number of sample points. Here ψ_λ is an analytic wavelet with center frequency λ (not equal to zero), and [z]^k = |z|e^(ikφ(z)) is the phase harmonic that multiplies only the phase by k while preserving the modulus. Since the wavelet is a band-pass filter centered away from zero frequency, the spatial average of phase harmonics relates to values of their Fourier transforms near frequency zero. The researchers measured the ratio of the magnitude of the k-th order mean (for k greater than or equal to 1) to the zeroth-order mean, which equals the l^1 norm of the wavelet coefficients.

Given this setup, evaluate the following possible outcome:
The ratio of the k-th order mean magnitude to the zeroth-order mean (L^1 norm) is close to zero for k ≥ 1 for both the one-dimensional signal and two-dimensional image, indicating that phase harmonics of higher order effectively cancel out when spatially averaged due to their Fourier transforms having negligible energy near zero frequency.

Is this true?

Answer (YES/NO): YES